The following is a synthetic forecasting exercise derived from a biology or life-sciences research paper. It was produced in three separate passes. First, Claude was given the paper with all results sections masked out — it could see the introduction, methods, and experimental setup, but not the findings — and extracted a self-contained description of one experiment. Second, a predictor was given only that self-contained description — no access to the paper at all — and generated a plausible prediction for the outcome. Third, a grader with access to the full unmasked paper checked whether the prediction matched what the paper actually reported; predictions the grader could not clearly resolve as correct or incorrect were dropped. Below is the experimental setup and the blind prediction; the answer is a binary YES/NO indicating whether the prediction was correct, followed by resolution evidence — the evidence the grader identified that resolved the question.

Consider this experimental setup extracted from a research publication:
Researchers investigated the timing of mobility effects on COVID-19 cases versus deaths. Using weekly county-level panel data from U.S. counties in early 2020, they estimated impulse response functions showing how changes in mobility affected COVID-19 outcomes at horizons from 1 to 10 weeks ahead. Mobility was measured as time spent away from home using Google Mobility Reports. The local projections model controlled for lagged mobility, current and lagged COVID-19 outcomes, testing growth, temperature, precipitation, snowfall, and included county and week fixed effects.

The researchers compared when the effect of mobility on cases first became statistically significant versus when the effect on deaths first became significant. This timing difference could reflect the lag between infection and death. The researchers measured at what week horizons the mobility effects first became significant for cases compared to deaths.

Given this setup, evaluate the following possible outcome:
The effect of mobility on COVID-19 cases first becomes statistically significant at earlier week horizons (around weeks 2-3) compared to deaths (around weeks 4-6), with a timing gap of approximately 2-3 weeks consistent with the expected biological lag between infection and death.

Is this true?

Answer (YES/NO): NO